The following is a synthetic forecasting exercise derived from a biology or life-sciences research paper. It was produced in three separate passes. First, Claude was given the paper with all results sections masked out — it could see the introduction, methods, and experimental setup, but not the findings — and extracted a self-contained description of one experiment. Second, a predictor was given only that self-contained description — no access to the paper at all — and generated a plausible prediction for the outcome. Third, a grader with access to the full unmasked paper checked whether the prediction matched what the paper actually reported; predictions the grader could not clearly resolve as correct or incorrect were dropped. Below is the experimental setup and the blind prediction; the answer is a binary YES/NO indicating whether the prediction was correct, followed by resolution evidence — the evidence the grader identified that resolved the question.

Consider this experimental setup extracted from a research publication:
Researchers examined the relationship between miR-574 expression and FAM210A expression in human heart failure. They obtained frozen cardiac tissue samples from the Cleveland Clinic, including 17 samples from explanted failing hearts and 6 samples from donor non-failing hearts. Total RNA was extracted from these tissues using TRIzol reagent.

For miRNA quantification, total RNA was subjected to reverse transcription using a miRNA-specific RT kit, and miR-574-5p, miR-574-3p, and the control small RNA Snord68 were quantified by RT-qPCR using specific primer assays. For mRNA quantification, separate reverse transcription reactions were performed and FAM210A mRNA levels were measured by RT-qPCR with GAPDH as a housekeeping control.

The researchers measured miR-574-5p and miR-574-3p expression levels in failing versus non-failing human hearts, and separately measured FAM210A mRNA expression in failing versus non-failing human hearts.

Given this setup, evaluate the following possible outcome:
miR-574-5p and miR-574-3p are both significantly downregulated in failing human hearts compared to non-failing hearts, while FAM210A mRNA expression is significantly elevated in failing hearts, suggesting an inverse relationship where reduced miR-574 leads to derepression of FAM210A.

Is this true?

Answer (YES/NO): NO